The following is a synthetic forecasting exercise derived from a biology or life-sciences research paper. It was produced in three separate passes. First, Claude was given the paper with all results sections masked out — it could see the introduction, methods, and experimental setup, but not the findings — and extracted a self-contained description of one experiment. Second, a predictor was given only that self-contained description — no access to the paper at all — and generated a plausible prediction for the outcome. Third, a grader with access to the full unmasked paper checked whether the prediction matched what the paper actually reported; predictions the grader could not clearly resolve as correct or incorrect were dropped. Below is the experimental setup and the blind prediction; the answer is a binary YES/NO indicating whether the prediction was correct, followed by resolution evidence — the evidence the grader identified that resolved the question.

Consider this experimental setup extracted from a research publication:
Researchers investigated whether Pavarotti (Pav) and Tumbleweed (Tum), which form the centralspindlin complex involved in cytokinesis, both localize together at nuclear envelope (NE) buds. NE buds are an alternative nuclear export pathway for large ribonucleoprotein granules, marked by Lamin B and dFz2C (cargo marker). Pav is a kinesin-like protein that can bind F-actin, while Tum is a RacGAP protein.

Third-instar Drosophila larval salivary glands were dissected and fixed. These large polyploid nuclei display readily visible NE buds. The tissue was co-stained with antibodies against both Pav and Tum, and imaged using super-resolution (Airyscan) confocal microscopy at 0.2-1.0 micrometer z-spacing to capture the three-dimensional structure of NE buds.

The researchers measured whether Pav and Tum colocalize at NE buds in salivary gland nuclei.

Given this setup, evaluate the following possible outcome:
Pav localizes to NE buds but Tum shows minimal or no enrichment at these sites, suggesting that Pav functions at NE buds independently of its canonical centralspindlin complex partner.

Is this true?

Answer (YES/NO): NO